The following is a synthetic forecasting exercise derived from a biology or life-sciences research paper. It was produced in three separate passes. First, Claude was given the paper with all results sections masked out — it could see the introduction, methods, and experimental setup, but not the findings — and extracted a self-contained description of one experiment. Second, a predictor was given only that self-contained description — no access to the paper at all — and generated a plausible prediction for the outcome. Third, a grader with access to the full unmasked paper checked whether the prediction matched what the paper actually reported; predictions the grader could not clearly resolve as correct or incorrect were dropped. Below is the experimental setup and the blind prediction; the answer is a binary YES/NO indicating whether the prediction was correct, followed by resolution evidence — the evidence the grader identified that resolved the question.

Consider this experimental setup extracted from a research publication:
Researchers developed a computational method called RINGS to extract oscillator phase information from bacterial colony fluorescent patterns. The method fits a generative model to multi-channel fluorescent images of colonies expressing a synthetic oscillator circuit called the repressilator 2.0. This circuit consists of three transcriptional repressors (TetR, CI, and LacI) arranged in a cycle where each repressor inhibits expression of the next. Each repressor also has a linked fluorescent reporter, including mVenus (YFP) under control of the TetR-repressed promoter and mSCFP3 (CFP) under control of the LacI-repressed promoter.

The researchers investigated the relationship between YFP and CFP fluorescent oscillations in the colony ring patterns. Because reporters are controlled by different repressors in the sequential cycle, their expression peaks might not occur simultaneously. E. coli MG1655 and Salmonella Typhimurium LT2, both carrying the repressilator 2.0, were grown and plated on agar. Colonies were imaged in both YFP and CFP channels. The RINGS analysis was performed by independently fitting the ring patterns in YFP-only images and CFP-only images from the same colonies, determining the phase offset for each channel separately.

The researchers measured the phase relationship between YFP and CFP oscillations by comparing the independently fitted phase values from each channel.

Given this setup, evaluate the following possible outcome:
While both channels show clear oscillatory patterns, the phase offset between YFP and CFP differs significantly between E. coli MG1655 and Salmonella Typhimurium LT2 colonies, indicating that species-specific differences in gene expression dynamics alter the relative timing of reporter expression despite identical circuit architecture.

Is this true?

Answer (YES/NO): NO